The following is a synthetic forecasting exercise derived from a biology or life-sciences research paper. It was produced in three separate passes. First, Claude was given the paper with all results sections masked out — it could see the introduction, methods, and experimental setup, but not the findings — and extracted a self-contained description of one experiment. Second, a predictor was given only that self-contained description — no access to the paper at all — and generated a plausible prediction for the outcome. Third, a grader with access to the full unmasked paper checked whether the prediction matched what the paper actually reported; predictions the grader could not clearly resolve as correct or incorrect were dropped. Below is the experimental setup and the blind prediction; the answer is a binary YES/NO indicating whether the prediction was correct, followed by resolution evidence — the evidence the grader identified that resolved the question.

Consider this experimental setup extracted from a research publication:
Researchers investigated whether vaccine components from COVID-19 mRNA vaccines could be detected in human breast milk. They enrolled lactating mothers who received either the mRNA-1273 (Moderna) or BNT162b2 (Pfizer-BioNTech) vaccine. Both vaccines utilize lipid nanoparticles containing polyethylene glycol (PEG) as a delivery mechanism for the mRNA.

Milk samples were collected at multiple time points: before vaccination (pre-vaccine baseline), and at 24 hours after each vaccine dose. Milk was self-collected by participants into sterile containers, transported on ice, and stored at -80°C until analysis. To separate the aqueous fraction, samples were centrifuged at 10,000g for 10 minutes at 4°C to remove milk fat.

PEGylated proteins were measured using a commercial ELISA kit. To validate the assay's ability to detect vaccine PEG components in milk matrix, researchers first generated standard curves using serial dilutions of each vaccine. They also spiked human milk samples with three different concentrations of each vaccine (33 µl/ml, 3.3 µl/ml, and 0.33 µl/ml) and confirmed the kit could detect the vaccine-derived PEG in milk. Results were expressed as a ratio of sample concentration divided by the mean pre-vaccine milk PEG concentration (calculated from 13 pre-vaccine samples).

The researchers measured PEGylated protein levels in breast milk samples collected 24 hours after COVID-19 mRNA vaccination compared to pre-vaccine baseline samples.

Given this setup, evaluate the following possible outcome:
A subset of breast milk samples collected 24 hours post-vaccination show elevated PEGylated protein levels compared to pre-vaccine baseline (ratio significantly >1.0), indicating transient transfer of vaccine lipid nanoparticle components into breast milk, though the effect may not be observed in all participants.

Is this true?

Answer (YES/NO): NO